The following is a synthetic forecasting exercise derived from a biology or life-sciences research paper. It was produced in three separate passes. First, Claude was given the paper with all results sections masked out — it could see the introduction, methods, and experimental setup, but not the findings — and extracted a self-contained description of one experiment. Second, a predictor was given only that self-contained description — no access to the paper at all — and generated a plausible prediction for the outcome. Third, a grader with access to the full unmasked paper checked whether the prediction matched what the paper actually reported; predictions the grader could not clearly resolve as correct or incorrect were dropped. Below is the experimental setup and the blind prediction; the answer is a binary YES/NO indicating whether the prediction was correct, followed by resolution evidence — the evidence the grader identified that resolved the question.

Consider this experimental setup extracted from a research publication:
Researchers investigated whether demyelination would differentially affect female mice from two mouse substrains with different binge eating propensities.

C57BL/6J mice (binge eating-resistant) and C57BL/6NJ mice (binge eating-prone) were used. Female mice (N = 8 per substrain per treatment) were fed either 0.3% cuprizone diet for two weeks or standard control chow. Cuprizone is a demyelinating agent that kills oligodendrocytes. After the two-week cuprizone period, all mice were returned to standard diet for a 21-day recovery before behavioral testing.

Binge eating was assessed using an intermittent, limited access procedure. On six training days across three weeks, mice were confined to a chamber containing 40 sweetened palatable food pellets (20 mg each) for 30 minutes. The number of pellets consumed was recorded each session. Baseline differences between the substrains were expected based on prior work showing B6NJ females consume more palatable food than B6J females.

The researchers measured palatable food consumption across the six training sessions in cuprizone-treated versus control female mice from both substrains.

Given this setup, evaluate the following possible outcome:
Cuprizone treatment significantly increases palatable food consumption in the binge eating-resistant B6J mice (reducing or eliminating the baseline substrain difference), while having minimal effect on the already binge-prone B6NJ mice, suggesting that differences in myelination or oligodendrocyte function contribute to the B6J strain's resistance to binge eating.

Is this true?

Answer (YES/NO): NO